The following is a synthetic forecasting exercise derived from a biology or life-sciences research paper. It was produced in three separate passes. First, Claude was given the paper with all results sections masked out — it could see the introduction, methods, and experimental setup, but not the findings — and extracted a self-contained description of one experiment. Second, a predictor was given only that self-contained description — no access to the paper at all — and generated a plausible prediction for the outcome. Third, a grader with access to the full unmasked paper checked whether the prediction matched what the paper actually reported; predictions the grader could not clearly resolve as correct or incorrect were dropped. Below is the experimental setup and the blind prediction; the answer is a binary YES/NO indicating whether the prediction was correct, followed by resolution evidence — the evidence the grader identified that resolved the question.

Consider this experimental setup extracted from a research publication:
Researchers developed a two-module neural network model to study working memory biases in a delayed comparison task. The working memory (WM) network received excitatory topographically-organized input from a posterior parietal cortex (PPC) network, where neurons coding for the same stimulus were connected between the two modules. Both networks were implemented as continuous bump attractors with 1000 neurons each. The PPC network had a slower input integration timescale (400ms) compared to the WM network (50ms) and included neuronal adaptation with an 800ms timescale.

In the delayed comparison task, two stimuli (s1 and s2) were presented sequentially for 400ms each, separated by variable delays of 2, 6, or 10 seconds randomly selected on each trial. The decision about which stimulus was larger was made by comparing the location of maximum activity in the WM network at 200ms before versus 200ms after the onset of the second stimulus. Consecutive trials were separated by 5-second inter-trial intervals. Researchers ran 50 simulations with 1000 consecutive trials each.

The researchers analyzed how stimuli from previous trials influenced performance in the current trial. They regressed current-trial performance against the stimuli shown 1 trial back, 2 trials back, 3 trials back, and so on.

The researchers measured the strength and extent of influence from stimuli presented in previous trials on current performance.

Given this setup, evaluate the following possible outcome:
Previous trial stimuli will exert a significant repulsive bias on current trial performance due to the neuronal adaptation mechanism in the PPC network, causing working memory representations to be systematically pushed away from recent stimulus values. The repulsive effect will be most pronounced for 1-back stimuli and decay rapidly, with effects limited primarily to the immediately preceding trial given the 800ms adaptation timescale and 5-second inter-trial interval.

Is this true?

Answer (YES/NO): NO